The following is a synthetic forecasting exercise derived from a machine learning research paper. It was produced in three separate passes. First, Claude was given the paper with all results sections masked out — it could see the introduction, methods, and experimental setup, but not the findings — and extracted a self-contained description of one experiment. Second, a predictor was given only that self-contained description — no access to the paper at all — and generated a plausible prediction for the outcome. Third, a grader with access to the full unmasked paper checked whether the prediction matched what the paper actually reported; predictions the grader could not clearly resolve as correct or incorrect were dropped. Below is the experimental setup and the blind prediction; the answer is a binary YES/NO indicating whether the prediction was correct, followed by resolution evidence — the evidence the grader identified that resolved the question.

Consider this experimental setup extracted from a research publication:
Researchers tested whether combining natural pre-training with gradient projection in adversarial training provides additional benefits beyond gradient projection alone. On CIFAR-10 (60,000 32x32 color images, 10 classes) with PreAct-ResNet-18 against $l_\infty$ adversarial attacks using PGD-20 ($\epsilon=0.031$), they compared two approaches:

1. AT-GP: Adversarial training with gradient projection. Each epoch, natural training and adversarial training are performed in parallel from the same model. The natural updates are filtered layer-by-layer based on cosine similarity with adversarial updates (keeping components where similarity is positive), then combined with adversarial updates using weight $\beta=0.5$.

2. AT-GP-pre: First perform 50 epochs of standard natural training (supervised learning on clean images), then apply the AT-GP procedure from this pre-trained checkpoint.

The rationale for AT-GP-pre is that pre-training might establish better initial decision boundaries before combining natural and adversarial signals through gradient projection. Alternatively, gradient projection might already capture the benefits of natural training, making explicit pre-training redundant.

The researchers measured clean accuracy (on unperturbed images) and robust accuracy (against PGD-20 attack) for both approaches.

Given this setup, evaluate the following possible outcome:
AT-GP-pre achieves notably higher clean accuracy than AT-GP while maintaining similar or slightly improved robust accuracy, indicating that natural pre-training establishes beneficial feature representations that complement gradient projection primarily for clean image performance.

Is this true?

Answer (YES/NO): NO